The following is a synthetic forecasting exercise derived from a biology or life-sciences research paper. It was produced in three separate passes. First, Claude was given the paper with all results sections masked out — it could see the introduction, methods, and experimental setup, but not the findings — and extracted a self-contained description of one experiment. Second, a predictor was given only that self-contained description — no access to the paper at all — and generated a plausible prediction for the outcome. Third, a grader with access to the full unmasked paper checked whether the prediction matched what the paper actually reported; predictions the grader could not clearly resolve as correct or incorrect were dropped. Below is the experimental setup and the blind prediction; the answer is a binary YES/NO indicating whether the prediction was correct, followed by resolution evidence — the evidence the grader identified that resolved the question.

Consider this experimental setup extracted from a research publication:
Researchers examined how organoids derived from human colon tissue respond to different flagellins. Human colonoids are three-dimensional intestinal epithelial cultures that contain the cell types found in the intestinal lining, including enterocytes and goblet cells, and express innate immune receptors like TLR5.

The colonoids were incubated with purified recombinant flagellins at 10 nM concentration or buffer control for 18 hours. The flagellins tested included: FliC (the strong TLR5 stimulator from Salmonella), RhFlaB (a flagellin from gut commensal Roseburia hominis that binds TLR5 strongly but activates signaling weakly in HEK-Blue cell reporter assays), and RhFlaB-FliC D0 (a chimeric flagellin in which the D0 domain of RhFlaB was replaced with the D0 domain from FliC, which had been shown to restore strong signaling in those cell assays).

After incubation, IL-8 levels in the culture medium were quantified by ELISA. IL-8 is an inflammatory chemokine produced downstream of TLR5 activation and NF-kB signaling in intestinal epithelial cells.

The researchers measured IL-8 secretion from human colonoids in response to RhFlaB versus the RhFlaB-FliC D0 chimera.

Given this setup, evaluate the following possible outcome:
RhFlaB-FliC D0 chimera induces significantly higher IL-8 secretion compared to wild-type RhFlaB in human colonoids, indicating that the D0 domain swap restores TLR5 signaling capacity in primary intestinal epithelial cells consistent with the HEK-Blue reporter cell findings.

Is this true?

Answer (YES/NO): YES